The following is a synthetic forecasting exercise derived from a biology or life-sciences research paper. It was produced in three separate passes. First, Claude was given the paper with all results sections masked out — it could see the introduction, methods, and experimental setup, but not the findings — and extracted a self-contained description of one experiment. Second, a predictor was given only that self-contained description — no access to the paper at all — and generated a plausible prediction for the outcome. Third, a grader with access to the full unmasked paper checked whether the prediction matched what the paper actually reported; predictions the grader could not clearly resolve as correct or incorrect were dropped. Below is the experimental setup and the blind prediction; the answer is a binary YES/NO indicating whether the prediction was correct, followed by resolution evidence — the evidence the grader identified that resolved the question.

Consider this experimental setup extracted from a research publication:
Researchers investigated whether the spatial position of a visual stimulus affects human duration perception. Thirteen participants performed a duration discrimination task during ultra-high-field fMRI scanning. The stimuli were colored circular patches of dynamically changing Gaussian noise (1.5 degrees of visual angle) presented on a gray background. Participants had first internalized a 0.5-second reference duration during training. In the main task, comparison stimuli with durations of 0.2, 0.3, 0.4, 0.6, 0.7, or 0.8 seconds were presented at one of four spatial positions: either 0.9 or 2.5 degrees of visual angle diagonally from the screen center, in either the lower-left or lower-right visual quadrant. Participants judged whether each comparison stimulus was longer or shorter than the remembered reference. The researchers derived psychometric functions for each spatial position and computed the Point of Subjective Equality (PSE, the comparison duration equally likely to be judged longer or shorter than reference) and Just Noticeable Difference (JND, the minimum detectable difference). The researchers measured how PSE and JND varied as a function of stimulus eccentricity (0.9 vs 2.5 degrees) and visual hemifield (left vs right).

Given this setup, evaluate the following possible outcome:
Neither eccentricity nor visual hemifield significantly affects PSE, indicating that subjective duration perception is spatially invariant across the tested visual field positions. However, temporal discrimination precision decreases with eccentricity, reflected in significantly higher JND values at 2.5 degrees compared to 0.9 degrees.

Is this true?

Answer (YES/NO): NO